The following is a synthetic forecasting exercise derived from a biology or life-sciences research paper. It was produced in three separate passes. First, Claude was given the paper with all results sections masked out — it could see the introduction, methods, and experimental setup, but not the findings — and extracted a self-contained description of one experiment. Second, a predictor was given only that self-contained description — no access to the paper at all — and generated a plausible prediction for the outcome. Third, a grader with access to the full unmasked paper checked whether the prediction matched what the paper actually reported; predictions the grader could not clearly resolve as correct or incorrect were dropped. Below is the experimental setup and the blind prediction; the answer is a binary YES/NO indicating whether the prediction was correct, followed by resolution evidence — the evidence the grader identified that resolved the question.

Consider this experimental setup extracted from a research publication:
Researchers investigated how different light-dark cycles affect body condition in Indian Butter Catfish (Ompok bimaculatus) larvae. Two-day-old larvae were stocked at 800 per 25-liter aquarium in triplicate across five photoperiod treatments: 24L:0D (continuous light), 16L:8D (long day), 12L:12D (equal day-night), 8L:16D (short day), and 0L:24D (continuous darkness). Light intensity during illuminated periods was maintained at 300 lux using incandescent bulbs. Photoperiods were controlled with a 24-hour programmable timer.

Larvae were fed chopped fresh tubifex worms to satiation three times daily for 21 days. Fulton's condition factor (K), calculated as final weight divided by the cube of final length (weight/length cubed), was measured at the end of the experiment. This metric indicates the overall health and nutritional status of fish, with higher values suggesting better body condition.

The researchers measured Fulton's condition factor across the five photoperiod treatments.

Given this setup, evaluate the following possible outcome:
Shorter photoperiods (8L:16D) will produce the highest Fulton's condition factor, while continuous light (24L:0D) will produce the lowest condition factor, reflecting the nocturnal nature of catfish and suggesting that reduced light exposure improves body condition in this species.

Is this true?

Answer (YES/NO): NO